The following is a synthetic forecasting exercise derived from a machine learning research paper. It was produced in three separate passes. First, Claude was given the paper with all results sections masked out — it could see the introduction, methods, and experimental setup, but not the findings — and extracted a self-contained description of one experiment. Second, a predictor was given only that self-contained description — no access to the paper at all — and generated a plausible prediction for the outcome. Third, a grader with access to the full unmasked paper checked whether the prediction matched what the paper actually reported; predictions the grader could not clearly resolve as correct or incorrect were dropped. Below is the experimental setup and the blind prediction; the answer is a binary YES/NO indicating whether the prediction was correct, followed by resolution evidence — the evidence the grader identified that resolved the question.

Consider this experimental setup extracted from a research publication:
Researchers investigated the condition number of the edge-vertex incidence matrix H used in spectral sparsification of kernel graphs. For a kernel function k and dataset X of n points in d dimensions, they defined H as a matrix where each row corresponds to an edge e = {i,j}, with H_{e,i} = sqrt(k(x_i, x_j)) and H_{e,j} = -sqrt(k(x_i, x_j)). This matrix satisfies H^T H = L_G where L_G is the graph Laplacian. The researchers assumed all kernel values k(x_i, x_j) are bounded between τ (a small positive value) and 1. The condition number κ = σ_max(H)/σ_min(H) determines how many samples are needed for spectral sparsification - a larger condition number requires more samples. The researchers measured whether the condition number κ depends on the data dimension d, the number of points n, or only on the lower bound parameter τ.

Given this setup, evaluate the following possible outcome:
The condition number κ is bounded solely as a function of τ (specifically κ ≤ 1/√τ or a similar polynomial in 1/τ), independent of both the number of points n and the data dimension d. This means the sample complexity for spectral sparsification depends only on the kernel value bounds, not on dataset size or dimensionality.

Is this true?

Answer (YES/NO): YES